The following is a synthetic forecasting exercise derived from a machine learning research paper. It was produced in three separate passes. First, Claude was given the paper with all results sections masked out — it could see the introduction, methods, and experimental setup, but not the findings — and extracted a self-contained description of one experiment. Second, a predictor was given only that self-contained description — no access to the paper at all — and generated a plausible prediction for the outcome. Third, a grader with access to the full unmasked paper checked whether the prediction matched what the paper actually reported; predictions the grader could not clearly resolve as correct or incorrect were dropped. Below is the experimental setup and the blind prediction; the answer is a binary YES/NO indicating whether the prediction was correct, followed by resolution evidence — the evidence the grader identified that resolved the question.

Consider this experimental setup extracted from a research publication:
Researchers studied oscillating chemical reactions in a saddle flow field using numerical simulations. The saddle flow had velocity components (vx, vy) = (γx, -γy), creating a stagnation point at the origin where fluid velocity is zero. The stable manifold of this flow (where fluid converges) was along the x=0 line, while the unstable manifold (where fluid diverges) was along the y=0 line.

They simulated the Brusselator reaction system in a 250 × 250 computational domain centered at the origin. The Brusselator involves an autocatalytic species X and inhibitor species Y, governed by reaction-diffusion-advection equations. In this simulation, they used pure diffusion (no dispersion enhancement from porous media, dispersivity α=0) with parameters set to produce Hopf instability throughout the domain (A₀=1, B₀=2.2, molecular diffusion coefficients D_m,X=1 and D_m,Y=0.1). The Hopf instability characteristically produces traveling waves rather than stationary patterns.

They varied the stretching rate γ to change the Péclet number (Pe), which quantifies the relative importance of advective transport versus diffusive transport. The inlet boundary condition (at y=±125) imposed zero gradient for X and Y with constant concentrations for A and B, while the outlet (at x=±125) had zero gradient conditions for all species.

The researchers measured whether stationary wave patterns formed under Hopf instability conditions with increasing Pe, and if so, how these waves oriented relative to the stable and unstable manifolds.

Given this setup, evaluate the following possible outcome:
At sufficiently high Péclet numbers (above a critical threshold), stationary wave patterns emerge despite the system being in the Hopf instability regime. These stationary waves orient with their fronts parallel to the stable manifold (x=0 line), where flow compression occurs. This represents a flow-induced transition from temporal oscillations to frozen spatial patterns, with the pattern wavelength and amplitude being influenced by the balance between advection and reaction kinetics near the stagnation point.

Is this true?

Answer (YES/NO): NO